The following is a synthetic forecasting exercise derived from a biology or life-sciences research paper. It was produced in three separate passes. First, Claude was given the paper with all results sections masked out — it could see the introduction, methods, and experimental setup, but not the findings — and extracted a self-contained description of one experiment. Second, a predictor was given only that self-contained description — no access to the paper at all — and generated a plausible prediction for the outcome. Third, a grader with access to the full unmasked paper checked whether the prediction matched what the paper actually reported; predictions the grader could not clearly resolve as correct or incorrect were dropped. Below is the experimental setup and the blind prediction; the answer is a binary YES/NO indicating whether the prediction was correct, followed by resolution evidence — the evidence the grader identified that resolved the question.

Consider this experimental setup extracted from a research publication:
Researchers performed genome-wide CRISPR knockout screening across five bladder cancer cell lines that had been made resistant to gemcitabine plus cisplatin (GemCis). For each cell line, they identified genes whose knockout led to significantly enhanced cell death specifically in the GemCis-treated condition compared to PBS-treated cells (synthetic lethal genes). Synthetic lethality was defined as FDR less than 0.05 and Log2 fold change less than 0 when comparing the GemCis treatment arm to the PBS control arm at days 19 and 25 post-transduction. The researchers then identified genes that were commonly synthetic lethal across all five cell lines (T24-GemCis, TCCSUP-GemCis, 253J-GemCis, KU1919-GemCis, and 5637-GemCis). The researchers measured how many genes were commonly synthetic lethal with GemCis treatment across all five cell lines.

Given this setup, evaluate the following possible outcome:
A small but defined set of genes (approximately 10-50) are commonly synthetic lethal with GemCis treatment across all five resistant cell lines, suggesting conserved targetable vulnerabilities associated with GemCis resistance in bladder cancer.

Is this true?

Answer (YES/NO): YES